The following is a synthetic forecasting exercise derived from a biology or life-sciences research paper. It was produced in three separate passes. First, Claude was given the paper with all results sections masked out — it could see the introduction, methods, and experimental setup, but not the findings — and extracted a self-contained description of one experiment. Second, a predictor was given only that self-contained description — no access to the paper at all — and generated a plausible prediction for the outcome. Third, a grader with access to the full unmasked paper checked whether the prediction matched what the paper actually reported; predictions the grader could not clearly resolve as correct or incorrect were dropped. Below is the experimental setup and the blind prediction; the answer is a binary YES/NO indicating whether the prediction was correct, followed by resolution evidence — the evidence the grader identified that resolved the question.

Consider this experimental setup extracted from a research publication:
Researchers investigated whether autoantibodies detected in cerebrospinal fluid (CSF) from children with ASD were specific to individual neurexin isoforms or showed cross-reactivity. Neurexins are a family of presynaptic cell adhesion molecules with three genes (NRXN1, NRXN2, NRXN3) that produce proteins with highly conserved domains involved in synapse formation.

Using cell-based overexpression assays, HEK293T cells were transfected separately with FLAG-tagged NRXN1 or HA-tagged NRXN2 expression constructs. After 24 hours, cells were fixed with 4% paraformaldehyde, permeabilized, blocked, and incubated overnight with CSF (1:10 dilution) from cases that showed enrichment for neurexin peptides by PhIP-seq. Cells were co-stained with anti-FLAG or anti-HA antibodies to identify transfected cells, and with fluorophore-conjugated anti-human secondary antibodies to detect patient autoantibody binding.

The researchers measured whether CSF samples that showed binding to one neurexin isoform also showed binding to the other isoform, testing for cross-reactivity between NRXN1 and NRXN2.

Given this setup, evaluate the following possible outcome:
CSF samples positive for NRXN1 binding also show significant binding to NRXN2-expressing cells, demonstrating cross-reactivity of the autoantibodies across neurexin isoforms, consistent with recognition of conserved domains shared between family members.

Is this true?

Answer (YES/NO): NO